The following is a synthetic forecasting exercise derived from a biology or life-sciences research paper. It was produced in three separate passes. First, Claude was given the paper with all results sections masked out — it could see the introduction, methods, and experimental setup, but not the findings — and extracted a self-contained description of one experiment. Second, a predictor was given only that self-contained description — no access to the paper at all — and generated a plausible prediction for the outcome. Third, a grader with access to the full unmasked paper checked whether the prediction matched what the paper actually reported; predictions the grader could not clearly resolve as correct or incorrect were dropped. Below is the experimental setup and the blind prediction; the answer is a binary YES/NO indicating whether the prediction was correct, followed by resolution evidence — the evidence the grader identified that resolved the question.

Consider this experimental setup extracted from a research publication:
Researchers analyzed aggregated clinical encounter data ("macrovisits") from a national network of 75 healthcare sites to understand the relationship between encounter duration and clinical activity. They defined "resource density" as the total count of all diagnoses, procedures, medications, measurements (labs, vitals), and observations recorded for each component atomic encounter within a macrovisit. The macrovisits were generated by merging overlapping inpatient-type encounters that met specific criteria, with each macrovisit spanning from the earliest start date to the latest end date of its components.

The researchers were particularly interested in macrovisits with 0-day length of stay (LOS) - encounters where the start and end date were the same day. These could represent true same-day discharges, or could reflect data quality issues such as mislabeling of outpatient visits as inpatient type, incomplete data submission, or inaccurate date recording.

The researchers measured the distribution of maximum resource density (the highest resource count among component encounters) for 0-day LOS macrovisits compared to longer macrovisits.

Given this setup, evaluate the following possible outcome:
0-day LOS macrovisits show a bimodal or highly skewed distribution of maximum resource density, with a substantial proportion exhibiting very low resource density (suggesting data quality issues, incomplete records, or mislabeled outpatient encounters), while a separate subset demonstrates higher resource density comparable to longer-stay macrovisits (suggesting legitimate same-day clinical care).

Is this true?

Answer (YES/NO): YES